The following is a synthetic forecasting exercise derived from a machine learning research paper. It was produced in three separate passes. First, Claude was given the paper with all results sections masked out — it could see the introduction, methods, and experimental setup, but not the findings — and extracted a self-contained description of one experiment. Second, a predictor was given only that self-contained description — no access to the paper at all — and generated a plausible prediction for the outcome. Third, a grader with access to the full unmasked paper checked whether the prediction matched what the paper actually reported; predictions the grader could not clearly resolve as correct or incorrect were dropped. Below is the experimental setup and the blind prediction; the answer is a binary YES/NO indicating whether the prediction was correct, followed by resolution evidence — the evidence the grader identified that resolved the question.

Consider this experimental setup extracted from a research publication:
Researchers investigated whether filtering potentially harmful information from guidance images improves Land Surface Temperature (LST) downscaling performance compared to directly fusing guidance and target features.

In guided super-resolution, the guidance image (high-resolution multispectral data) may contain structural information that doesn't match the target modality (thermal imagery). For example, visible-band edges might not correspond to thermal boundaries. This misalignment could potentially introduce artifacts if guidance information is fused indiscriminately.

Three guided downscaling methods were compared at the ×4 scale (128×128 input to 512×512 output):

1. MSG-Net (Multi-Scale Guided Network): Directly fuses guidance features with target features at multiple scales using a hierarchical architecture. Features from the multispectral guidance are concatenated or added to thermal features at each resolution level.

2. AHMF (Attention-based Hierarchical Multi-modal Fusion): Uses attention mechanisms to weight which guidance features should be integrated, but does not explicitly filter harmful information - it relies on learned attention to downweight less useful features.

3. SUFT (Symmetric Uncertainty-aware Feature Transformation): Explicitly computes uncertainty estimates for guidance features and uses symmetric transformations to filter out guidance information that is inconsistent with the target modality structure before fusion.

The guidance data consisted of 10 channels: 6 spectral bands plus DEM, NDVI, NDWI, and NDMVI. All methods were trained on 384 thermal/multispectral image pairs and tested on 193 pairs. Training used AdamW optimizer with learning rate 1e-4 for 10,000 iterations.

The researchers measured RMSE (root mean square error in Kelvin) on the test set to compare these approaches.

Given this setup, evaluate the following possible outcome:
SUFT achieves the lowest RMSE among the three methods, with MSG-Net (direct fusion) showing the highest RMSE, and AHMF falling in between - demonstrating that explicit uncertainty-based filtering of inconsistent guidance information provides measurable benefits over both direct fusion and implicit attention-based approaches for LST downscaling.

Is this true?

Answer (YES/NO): YES